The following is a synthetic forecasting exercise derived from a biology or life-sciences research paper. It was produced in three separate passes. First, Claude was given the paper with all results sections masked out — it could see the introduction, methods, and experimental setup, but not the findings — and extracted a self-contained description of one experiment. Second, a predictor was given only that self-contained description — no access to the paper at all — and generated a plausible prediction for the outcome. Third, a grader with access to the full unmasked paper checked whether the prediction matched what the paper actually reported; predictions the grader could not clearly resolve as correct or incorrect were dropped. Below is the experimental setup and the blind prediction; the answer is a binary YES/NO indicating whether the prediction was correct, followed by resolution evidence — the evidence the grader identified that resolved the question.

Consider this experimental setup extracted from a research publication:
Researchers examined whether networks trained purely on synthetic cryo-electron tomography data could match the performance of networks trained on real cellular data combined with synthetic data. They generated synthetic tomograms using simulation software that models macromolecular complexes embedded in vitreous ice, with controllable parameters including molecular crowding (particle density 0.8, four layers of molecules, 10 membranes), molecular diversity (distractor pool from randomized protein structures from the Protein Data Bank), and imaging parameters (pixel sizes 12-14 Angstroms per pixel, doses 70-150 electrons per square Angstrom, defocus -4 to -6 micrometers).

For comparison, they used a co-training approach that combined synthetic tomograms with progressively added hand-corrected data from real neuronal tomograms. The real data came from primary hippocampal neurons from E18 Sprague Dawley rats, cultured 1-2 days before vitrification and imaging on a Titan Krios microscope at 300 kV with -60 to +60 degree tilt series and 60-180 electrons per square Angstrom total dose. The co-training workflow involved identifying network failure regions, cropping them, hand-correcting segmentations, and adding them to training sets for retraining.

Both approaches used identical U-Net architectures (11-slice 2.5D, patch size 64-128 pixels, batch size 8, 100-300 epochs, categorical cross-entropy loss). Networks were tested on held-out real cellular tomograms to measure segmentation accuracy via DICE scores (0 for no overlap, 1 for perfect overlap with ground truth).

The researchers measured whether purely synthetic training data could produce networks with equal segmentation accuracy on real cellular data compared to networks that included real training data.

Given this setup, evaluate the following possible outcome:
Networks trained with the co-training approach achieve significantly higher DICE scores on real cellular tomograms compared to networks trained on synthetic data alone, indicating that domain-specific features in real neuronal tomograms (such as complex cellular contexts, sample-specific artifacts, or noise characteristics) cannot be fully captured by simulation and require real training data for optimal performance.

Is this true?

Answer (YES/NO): YES